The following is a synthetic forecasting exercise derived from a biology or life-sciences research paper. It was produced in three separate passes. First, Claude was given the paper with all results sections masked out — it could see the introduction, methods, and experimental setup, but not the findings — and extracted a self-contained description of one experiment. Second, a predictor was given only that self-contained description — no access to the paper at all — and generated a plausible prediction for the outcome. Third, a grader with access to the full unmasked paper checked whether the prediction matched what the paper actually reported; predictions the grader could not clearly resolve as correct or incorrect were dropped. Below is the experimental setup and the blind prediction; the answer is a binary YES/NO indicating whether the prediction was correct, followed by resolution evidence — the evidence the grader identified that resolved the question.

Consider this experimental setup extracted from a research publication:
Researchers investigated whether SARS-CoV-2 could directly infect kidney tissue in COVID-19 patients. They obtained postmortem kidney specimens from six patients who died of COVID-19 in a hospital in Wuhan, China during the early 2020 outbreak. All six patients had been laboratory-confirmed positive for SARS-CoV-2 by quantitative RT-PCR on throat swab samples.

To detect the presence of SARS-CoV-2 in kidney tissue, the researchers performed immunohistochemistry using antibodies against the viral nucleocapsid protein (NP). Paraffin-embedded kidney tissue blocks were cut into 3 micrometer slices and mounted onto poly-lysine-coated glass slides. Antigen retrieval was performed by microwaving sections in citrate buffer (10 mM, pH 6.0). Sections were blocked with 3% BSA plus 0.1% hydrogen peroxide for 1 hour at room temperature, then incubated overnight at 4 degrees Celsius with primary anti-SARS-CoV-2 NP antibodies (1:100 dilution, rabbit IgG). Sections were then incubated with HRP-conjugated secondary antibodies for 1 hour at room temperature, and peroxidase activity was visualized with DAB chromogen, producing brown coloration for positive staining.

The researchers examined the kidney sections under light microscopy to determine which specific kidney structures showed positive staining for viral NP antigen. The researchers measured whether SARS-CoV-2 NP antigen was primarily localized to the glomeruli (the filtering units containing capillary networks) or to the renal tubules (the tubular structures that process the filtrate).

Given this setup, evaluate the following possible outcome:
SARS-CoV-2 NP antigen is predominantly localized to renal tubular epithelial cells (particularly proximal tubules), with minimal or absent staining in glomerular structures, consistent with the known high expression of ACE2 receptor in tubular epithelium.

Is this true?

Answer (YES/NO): YES